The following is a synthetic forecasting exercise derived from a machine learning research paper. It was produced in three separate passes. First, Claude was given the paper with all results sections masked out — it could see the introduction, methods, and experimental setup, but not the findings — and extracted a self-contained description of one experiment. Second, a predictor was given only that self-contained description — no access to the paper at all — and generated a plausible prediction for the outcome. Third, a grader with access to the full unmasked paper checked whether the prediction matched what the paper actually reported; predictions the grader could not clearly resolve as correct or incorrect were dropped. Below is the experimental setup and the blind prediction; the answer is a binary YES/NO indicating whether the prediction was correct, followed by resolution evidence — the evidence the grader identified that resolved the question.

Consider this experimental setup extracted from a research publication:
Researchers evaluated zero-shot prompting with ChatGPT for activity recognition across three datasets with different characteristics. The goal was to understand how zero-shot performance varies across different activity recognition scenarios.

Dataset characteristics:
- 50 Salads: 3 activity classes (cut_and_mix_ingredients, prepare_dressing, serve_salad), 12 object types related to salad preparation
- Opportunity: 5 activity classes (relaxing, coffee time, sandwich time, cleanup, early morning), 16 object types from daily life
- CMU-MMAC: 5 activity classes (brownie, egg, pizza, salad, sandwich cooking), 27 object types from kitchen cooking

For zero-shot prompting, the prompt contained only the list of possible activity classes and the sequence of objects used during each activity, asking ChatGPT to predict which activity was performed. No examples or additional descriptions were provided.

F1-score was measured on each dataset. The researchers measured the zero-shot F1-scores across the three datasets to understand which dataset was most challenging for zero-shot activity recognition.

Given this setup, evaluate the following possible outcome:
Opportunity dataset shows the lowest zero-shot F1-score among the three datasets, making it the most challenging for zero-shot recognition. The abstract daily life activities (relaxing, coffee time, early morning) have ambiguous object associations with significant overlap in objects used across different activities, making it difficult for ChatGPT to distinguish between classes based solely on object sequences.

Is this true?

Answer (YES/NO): YES